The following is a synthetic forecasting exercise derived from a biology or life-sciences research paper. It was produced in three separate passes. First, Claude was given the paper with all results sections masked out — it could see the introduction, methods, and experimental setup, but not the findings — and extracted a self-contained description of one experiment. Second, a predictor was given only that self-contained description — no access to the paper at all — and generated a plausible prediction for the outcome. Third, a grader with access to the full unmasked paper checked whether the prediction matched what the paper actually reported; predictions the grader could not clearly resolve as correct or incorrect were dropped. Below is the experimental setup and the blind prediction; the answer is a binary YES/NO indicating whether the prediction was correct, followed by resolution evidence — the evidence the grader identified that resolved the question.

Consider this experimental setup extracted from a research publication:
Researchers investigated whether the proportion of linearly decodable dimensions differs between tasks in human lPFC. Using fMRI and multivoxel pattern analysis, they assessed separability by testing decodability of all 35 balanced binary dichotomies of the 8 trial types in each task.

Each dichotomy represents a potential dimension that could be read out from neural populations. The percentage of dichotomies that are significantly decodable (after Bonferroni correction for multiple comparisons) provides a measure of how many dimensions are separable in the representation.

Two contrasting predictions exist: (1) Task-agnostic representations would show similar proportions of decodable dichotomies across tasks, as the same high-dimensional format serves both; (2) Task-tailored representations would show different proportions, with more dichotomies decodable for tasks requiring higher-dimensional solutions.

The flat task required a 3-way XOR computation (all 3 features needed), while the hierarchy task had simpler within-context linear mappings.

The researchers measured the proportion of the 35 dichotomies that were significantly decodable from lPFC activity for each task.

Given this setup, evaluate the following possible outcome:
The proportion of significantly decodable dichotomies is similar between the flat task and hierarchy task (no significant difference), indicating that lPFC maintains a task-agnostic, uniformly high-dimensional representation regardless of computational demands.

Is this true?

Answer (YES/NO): NO